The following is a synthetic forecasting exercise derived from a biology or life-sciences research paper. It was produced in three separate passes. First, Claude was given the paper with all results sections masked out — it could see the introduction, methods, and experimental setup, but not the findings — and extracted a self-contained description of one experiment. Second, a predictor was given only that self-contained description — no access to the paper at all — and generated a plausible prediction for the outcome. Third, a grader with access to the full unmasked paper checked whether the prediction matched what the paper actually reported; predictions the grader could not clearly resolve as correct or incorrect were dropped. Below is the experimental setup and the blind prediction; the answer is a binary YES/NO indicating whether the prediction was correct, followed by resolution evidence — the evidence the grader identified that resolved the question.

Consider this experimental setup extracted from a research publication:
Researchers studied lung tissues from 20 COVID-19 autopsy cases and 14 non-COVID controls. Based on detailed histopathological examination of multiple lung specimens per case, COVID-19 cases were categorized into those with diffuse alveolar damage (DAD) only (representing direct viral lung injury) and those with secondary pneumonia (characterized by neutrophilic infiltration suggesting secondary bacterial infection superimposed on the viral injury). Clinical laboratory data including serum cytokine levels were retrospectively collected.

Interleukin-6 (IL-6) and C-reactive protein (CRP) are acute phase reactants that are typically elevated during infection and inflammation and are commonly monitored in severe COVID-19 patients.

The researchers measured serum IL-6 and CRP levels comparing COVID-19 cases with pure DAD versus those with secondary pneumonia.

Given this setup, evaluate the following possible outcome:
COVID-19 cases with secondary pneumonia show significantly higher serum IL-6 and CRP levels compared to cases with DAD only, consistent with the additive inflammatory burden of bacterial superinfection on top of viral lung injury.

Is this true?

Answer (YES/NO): NO